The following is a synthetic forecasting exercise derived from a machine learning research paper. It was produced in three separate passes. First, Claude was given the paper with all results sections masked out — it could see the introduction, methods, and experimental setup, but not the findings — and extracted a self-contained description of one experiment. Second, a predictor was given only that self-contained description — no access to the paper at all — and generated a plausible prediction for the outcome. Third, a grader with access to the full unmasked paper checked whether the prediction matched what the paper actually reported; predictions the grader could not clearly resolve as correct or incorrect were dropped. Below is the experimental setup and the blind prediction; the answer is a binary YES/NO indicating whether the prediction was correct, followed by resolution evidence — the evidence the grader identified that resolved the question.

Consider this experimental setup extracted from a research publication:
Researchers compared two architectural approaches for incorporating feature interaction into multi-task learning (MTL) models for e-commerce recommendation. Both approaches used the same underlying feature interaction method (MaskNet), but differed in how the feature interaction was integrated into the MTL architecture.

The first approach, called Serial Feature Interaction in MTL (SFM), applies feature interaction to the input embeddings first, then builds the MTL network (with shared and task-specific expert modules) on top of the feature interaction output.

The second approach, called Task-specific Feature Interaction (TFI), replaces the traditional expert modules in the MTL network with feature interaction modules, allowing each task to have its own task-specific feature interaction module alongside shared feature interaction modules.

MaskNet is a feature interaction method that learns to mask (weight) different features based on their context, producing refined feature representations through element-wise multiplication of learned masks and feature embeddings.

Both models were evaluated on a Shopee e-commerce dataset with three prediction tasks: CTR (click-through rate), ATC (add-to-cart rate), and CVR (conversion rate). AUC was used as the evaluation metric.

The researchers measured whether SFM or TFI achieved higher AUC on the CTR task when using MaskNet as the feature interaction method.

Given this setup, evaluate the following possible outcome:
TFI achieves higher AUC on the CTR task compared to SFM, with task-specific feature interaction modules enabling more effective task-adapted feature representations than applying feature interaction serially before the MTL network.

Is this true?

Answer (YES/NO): YES